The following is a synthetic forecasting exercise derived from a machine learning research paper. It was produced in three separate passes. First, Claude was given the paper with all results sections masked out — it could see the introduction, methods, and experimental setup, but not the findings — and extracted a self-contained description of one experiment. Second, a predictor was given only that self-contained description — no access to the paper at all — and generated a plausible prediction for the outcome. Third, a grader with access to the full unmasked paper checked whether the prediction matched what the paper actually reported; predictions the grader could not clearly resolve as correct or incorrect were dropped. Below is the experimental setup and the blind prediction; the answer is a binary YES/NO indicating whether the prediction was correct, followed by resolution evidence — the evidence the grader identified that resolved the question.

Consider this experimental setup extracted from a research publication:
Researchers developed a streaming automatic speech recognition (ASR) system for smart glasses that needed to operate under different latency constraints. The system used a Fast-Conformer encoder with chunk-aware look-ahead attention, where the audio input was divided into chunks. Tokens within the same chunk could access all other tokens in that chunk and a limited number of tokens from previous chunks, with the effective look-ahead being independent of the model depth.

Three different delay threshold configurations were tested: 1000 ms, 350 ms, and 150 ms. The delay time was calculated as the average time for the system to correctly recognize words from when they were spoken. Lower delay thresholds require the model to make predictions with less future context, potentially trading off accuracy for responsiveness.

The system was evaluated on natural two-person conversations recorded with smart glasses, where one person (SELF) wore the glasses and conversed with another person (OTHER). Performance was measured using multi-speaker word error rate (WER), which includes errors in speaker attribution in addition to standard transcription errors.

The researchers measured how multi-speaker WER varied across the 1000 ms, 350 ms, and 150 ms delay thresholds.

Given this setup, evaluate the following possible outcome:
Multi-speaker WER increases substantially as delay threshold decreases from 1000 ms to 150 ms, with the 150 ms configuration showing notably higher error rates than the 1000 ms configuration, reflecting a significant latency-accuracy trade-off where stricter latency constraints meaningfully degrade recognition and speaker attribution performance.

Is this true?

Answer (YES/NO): YES